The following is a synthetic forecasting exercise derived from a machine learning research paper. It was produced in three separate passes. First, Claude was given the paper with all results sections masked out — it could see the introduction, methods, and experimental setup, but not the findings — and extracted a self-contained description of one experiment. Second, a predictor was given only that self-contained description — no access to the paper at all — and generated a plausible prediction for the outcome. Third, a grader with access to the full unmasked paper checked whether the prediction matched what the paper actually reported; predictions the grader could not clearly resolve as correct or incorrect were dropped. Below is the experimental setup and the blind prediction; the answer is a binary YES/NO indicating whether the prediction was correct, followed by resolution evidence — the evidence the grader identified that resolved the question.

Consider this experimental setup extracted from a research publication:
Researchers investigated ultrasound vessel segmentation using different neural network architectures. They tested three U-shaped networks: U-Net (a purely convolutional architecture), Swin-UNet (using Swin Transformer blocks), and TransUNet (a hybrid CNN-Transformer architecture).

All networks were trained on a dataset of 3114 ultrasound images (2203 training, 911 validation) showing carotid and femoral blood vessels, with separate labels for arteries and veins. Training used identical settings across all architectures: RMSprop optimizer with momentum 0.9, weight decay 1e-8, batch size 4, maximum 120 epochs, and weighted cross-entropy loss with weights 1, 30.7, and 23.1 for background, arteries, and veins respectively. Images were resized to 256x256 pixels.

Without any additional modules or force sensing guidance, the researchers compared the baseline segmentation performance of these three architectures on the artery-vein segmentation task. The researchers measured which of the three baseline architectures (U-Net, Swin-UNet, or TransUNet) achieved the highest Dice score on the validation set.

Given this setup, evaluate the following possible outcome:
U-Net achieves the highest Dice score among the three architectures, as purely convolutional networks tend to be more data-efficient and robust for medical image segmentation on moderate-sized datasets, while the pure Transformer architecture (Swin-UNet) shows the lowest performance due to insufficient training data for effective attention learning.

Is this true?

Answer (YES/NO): NO